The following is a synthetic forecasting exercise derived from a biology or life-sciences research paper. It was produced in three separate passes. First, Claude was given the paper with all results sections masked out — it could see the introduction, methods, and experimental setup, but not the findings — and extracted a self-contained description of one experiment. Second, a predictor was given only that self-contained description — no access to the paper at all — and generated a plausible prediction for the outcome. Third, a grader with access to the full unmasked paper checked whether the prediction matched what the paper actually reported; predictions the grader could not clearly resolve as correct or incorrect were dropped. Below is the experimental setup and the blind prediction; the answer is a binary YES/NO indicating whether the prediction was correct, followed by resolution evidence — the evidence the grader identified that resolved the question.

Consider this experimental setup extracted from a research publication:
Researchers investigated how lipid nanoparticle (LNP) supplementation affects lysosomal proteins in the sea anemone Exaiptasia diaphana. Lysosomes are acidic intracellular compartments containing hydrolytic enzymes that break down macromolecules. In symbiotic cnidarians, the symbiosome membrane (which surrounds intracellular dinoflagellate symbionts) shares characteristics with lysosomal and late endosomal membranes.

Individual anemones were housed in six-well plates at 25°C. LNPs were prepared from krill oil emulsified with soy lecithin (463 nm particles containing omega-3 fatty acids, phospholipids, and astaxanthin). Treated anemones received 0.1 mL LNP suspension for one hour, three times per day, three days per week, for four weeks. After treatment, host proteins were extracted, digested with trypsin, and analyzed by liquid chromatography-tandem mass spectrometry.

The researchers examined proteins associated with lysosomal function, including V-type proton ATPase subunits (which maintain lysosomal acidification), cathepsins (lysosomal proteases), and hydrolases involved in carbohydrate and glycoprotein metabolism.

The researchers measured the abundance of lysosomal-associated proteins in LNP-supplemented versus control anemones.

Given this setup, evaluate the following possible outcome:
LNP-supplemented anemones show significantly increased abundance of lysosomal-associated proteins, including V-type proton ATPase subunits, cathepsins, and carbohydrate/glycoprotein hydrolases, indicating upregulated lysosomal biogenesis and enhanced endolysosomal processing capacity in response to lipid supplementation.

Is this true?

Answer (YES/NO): YES